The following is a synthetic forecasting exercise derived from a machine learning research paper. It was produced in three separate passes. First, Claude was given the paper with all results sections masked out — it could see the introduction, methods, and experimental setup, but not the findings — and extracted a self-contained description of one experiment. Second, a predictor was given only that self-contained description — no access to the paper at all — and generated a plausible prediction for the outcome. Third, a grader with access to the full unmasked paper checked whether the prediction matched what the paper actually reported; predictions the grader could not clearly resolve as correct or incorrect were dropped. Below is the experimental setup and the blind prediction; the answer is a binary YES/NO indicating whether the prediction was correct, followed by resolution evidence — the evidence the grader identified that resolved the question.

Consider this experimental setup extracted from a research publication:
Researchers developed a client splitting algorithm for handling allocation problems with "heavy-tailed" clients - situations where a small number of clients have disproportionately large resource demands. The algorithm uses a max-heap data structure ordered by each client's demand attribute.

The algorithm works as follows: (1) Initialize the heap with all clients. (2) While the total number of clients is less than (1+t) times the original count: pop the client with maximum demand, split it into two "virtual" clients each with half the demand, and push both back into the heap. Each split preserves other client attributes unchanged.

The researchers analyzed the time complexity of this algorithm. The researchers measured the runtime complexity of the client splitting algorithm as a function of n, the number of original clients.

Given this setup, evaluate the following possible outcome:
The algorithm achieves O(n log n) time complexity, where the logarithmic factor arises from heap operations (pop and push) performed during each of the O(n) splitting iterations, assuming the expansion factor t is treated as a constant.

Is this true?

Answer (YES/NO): YES